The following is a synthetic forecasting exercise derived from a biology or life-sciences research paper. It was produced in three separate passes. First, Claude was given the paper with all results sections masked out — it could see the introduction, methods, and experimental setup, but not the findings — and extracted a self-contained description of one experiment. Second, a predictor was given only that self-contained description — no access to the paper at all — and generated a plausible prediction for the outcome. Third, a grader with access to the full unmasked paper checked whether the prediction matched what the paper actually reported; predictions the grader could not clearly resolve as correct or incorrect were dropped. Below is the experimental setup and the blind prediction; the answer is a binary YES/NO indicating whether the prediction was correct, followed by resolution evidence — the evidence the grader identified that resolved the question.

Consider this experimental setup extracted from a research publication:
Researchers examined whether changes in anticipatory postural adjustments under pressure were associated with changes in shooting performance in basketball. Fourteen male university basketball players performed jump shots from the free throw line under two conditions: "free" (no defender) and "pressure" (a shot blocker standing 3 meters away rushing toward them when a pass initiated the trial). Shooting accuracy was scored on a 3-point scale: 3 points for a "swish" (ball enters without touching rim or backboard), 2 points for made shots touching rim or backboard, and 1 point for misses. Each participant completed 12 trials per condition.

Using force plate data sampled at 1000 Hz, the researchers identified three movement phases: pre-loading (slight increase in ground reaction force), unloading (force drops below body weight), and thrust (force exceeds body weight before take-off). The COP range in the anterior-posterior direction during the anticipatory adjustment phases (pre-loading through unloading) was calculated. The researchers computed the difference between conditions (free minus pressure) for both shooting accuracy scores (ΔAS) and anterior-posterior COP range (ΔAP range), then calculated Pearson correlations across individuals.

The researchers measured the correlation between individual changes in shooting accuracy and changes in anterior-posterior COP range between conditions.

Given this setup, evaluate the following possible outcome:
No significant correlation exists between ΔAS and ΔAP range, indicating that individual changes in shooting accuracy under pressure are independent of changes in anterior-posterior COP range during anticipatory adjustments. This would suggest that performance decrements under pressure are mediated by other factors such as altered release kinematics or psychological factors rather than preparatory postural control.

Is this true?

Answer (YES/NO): YES